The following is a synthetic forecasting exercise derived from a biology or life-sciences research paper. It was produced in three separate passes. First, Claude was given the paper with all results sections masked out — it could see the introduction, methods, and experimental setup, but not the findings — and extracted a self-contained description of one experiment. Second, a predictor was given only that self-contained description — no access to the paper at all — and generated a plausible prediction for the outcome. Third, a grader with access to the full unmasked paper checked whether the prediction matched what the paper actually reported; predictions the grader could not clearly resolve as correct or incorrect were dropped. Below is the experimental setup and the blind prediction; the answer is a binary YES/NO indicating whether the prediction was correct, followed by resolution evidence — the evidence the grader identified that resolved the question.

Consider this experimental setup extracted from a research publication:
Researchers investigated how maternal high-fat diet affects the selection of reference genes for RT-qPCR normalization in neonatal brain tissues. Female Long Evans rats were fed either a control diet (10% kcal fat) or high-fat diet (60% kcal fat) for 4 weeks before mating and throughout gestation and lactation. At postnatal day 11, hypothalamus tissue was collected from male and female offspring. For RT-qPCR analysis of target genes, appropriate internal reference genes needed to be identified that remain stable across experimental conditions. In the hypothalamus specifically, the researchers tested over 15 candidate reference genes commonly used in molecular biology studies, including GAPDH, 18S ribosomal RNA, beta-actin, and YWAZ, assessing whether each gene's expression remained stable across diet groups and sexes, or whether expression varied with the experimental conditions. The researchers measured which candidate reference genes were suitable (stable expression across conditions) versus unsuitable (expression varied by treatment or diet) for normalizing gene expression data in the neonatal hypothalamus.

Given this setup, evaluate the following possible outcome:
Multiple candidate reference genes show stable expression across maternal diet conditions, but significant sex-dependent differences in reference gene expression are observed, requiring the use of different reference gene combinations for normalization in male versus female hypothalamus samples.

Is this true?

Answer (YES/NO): NO